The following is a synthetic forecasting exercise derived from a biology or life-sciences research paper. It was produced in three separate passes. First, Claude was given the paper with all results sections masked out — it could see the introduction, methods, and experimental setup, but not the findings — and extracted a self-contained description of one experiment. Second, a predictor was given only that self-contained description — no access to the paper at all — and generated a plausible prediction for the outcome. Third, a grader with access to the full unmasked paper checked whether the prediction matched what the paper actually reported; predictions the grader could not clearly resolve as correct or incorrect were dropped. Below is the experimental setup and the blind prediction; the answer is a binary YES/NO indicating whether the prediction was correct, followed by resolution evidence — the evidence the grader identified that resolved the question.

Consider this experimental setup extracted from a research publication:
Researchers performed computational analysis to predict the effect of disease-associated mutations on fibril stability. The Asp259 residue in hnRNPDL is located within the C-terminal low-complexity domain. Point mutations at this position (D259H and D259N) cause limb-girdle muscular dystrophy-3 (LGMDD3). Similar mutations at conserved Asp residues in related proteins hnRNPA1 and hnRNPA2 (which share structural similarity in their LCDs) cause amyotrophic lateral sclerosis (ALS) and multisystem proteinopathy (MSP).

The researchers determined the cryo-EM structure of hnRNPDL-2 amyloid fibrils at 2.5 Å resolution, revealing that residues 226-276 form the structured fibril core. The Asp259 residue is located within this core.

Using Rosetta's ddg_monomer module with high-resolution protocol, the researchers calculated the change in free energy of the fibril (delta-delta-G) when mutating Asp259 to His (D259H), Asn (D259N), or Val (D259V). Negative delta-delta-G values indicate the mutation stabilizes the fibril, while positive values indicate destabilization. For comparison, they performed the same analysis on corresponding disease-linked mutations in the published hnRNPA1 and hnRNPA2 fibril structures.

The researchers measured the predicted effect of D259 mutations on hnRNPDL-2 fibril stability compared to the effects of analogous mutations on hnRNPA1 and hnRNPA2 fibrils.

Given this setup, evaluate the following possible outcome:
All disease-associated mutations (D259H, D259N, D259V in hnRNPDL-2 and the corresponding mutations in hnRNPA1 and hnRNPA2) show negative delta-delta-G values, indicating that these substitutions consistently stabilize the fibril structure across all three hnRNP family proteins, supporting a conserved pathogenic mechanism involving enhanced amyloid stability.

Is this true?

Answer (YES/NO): NO